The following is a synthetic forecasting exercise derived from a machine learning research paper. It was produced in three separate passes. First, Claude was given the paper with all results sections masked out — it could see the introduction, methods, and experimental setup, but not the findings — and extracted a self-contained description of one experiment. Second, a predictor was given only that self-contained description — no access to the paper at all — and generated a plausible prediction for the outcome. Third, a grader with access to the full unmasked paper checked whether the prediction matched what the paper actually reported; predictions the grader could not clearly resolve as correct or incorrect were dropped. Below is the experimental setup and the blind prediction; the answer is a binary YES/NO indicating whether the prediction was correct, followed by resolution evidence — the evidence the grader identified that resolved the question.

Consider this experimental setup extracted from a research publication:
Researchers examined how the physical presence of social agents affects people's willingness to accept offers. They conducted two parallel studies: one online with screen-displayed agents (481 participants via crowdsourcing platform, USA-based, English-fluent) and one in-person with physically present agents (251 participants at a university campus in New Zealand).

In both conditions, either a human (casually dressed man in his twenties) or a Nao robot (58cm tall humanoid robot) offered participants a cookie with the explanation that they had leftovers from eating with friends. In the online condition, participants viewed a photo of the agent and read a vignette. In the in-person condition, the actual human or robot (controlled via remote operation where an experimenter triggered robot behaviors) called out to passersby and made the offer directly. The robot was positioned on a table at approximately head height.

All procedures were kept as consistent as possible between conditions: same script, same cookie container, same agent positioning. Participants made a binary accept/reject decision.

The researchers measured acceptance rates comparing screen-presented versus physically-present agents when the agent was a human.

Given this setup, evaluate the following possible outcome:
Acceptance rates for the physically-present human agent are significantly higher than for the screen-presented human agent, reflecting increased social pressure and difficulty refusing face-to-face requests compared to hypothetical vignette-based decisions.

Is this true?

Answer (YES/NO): YES